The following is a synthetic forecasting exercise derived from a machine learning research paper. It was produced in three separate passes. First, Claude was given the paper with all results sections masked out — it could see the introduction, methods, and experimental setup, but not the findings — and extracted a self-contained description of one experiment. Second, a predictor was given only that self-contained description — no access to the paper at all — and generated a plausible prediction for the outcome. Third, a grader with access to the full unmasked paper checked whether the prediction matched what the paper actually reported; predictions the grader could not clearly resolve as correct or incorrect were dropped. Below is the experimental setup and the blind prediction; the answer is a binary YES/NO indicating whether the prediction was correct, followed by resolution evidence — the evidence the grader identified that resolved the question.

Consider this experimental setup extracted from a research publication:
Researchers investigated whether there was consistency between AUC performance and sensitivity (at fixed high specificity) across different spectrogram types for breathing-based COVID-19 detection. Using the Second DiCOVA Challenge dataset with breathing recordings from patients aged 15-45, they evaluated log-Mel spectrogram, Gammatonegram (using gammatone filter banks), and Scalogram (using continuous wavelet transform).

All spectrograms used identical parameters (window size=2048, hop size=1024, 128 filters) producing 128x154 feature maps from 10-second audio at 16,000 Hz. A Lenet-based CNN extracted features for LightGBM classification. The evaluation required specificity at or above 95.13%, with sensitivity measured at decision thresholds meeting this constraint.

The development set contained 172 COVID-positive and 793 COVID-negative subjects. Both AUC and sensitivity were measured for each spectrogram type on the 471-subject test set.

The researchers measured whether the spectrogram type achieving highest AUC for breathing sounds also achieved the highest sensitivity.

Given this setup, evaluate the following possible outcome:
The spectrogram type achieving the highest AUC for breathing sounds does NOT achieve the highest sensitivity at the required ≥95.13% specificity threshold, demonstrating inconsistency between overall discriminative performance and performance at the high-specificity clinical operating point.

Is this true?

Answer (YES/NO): NO